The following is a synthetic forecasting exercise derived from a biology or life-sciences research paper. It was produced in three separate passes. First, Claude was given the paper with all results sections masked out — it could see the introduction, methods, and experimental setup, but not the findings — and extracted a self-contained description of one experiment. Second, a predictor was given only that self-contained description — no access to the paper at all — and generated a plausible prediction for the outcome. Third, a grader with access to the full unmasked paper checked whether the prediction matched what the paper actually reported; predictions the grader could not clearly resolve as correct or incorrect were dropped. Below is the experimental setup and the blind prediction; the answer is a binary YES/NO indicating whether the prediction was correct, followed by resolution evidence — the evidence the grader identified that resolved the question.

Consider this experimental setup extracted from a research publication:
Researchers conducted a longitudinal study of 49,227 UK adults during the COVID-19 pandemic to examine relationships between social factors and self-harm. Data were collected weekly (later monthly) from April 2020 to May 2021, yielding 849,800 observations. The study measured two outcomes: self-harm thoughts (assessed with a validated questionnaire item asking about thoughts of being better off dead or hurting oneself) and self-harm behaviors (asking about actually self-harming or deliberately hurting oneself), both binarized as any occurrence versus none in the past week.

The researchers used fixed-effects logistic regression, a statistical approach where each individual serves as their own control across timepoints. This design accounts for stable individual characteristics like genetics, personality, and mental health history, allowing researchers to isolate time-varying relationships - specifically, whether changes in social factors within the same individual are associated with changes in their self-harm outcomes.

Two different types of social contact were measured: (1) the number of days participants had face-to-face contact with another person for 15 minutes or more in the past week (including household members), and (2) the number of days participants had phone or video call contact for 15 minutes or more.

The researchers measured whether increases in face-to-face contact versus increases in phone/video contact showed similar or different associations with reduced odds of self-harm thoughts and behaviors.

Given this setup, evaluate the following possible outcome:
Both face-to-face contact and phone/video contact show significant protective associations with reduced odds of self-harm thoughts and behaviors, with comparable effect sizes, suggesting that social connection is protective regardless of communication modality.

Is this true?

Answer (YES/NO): NO